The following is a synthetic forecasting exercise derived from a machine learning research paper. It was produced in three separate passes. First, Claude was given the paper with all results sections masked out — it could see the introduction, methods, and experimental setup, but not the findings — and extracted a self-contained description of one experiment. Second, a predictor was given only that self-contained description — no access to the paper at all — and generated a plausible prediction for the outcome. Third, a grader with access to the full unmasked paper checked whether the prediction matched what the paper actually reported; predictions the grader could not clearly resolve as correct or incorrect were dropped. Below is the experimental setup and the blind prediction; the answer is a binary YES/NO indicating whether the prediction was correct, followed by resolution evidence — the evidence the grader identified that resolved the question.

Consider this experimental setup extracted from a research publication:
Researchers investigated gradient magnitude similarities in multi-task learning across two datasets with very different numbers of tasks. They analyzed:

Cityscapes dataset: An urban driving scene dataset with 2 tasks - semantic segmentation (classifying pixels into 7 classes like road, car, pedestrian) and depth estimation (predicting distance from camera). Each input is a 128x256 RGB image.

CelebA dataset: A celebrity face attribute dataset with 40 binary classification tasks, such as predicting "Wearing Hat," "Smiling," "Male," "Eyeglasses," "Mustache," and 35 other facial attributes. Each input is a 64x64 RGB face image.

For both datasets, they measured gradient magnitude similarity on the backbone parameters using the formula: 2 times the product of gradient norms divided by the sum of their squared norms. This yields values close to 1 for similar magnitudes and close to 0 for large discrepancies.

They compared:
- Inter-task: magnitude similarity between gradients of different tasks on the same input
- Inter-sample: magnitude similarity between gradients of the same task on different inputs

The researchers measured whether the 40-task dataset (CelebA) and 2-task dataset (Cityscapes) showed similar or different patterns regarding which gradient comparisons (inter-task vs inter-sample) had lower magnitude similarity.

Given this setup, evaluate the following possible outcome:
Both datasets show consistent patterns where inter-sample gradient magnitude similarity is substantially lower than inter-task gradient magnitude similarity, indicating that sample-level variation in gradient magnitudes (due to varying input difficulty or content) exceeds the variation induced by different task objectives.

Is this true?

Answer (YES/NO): NO